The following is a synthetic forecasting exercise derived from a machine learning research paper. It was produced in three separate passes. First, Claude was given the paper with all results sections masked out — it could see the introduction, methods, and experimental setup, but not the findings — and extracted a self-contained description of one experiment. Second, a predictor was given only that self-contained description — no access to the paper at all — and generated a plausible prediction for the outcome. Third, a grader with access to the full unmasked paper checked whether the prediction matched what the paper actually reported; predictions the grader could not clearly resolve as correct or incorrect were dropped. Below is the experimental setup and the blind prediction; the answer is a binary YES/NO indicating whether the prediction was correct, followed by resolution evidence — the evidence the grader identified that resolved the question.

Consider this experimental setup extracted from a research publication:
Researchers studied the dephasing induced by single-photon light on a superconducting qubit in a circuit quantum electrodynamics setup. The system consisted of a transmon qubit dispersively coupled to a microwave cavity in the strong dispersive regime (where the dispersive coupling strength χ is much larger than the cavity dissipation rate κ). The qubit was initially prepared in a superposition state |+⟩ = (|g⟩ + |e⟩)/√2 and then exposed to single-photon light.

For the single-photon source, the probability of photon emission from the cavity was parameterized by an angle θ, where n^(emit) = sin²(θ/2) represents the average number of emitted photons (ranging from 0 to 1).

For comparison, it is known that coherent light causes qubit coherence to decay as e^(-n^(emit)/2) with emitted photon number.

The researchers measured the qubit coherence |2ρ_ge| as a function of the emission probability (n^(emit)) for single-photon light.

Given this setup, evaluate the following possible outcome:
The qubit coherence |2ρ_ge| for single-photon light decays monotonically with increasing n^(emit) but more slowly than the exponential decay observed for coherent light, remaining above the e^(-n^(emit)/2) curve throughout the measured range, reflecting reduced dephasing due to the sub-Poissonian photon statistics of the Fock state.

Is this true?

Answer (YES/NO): NO